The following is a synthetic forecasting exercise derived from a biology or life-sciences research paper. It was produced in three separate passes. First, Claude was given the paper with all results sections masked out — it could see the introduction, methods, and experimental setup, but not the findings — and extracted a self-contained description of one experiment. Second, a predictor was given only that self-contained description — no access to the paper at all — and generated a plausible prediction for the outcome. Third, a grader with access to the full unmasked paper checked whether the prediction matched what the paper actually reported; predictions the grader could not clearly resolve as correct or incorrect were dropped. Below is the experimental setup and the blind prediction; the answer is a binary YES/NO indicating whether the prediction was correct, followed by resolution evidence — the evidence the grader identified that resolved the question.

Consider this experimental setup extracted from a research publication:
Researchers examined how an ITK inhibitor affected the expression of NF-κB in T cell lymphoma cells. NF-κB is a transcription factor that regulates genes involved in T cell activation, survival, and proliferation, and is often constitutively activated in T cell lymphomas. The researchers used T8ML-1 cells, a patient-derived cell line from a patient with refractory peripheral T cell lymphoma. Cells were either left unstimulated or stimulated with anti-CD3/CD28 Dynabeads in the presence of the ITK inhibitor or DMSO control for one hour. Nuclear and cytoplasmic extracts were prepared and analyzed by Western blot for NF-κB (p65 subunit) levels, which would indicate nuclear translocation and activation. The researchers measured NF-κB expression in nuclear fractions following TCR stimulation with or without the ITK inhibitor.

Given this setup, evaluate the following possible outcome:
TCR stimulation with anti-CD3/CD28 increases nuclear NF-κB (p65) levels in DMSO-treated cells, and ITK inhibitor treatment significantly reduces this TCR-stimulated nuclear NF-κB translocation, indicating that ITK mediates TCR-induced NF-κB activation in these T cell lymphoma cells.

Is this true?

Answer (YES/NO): YES